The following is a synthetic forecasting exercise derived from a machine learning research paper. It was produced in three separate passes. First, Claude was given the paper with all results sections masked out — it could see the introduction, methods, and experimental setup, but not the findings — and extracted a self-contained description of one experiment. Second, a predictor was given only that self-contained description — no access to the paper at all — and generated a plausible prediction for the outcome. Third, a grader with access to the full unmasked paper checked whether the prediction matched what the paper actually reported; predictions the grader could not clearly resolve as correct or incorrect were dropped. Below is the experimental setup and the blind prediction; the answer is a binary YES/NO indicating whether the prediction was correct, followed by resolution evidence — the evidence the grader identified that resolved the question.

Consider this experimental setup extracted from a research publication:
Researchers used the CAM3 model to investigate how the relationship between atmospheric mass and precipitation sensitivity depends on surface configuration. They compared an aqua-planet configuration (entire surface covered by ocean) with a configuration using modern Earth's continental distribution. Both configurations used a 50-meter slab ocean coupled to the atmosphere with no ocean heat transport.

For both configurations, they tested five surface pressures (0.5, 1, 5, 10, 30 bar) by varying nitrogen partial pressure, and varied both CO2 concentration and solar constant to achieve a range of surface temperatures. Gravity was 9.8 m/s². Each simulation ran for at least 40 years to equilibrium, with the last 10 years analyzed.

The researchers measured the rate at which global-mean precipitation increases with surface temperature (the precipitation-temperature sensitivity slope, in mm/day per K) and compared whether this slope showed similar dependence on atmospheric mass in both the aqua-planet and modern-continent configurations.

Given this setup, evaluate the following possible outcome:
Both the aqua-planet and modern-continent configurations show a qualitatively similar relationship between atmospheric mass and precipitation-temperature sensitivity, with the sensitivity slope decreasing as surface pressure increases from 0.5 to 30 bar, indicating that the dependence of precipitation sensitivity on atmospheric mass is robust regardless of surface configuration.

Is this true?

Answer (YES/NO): YES